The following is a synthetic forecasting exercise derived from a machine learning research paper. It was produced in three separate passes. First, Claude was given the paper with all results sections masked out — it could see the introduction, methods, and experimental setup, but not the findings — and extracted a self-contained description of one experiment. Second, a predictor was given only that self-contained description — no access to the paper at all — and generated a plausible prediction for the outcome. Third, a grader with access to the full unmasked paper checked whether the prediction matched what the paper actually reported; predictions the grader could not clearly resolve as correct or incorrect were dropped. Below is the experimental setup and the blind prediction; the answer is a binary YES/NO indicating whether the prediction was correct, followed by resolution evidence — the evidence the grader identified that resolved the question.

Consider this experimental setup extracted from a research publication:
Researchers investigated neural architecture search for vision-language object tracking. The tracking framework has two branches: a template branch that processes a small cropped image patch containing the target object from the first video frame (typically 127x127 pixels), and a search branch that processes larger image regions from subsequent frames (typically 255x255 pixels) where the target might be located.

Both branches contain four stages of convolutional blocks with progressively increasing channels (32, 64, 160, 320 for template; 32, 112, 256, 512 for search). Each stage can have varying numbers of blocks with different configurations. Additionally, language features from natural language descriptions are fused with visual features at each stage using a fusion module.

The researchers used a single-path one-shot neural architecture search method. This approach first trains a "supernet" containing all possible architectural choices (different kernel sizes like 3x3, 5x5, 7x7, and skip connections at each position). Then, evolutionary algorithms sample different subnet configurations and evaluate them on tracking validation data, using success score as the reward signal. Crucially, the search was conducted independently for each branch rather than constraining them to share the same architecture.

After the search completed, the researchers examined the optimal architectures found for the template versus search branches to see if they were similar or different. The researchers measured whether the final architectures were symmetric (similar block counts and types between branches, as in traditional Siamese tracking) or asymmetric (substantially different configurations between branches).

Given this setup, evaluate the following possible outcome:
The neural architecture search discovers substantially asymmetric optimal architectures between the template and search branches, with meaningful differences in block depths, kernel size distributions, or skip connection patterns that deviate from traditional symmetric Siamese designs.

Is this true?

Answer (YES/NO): YES